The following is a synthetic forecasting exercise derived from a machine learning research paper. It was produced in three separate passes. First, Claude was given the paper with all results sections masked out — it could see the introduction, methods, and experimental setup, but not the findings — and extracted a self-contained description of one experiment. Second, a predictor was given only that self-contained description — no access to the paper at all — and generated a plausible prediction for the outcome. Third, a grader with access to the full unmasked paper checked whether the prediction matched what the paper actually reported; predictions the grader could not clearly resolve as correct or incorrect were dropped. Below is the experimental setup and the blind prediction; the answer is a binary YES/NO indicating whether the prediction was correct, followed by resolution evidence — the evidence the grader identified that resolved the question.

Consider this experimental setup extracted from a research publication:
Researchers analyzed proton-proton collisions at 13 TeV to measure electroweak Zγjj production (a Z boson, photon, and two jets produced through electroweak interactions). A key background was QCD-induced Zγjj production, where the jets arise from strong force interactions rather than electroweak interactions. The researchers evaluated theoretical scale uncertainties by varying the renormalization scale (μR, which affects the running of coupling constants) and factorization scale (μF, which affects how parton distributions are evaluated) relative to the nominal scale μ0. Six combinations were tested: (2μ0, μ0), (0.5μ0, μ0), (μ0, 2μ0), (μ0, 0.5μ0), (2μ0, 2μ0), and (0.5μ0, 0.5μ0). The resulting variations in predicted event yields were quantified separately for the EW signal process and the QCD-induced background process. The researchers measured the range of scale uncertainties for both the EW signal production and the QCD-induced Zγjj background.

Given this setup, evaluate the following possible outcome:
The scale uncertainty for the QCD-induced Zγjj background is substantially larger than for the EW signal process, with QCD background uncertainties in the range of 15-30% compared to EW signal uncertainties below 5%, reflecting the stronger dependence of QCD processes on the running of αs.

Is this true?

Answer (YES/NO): NO